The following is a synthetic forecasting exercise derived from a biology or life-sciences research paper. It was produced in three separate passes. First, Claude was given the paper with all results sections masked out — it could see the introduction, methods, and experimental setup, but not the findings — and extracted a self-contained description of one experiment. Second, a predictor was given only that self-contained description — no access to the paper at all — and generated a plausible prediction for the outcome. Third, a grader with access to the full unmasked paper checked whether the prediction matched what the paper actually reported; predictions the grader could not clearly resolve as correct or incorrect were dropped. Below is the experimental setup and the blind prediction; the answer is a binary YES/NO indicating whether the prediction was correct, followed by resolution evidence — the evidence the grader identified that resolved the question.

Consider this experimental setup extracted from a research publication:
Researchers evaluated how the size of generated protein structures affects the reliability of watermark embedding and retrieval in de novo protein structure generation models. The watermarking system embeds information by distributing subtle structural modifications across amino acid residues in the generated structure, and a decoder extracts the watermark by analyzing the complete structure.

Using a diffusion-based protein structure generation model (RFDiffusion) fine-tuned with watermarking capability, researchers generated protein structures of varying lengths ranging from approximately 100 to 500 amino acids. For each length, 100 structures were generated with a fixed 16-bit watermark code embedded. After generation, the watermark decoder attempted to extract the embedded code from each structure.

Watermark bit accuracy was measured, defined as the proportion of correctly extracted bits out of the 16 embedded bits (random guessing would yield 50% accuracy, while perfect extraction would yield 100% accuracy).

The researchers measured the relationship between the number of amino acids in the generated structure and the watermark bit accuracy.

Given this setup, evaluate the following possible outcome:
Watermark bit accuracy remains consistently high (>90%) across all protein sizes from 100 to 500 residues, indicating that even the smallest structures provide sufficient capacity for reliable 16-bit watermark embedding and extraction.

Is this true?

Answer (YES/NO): NO